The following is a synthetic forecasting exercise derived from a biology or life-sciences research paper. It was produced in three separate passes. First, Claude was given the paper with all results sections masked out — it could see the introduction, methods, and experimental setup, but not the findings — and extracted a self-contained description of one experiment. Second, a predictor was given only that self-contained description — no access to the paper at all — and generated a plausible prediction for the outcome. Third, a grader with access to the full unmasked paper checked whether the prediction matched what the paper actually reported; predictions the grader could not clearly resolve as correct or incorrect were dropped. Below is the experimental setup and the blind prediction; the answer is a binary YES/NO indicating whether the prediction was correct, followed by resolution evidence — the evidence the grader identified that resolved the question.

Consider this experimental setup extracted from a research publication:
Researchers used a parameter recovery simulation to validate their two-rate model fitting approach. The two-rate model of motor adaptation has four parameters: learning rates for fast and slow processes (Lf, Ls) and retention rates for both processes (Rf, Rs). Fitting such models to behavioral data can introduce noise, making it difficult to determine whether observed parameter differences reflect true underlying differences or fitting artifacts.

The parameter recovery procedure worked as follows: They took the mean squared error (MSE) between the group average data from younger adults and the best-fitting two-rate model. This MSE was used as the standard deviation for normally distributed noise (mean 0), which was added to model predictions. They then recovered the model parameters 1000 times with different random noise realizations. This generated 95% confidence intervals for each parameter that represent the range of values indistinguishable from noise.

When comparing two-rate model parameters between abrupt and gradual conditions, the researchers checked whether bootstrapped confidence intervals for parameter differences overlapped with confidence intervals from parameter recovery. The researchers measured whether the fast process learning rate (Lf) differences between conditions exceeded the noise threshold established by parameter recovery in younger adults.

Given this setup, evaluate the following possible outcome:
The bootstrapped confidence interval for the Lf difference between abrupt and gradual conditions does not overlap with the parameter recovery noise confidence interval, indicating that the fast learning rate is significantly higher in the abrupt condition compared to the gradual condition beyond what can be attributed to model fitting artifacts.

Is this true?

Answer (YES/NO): NO